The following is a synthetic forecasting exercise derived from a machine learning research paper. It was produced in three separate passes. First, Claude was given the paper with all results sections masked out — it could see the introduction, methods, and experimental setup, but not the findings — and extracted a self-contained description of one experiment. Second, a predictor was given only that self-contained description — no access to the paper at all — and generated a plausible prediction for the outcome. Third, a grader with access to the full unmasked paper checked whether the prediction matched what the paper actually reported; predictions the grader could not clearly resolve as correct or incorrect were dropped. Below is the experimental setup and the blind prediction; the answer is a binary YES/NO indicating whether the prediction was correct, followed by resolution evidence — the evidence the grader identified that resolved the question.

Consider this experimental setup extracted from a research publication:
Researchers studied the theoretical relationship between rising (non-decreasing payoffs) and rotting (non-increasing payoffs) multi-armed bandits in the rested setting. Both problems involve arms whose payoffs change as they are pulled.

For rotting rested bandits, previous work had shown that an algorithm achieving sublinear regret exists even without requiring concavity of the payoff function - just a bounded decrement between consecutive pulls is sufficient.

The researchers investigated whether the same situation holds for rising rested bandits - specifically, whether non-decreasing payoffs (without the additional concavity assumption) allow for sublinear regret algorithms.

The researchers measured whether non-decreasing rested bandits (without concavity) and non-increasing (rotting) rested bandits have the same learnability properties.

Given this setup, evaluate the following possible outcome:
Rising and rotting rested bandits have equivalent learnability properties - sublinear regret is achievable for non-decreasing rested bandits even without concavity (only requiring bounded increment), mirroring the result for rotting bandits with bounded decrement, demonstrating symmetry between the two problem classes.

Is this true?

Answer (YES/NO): NO